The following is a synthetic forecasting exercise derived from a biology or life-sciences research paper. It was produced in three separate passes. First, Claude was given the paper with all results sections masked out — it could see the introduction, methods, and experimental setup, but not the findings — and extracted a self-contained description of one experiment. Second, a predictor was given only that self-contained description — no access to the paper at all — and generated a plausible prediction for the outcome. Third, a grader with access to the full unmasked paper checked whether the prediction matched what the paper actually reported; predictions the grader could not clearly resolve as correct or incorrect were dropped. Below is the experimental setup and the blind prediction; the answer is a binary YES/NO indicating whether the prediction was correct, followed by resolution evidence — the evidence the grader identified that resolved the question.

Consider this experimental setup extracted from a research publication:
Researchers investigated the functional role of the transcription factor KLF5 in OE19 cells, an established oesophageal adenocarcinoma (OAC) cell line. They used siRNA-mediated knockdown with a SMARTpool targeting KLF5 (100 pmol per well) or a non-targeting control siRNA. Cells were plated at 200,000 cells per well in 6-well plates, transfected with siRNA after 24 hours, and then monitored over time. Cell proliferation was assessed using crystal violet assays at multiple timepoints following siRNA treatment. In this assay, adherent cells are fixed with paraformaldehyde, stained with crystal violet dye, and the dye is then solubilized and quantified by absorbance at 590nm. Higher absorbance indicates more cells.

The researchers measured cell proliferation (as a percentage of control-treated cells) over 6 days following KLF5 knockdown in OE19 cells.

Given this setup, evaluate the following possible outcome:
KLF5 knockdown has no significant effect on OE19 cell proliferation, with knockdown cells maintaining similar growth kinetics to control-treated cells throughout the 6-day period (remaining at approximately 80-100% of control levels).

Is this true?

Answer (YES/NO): NO